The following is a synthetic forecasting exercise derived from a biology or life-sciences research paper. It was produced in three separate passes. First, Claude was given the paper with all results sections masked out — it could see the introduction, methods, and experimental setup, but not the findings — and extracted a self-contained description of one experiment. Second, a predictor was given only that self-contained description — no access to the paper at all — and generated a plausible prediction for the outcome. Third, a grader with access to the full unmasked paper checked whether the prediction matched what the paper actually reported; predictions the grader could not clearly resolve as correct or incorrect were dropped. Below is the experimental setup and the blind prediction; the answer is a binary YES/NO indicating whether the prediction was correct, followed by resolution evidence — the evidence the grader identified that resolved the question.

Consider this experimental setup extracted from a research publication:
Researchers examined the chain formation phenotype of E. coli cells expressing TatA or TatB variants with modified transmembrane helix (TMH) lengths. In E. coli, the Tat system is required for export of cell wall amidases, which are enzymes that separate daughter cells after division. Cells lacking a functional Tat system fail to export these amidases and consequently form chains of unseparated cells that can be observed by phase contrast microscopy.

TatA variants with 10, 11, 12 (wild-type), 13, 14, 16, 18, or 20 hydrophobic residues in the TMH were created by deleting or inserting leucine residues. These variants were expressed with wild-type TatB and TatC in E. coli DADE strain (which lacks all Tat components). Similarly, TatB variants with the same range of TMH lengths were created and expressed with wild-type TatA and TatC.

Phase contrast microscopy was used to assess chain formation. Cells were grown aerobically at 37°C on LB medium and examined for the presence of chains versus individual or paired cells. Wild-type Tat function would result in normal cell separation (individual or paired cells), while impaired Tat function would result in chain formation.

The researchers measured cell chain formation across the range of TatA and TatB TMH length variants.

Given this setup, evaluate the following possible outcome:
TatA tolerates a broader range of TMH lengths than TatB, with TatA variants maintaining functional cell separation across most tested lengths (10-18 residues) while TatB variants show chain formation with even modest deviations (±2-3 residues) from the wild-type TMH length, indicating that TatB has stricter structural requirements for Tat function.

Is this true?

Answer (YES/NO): NO